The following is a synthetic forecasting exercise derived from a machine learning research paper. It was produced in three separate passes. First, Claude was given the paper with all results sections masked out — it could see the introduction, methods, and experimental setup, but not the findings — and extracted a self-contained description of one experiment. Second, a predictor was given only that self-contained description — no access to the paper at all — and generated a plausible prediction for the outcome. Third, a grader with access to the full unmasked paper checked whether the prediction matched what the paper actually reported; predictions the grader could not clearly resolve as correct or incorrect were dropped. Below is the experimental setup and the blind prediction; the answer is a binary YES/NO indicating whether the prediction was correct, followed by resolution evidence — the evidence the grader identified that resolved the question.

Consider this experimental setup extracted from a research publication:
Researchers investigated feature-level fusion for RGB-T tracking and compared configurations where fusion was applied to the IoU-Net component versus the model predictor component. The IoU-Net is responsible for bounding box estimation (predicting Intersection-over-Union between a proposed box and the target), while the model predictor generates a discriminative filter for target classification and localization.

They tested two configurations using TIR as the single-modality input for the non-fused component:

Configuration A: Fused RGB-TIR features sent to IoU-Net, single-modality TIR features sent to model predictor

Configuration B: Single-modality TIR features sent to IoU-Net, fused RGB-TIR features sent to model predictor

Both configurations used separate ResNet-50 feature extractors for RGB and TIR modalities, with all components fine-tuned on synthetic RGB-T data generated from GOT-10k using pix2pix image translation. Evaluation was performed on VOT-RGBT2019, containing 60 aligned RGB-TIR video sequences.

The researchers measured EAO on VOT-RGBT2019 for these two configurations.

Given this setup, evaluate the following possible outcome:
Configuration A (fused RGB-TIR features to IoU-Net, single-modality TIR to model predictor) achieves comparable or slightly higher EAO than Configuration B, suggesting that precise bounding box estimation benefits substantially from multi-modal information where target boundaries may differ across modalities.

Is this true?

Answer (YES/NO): YES